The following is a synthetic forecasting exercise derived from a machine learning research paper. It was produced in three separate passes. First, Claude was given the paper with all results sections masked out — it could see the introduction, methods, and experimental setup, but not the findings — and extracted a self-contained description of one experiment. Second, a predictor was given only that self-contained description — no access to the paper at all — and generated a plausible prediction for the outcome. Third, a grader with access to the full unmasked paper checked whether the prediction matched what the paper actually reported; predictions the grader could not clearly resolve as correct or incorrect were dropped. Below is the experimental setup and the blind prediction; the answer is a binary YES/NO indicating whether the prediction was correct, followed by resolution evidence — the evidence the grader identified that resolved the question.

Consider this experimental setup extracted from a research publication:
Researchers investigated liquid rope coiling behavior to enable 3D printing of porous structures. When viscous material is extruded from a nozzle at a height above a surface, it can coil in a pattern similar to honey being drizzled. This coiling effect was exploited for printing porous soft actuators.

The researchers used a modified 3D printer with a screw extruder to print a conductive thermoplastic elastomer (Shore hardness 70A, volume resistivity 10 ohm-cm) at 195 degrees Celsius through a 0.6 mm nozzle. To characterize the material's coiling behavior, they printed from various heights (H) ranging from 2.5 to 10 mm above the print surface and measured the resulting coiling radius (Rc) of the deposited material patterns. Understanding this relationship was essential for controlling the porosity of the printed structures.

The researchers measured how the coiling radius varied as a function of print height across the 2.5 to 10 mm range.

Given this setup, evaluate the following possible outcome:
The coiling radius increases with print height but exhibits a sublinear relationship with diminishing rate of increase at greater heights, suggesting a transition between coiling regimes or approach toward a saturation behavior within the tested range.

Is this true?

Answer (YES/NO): NO